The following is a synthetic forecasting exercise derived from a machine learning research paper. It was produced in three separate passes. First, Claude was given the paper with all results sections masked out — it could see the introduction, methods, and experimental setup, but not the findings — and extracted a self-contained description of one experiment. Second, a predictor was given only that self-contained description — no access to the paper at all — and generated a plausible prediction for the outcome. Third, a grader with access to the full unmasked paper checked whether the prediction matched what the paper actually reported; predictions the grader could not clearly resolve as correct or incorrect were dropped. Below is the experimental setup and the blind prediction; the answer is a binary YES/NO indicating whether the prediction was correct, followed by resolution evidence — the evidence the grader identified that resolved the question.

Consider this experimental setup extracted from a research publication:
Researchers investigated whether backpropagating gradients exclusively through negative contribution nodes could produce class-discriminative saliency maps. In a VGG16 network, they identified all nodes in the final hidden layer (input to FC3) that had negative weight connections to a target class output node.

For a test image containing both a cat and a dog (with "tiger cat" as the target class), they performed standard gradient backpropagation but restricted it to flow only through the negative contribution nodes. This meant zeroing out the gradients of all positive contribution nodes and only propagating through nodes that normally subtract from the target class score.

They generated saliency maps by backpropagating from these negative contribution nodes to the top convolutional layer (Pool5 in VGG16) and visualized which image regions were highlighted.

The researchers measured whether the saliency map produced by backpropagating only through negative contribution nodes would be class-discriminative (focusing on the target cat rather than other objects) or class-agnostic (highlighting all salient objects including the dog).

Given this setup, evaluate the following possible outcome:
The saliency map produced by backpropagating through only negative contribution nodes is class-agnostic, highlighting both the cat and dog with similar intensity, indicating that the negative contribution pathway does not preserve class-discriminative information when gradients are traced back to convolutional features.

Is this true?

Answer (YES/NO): NO